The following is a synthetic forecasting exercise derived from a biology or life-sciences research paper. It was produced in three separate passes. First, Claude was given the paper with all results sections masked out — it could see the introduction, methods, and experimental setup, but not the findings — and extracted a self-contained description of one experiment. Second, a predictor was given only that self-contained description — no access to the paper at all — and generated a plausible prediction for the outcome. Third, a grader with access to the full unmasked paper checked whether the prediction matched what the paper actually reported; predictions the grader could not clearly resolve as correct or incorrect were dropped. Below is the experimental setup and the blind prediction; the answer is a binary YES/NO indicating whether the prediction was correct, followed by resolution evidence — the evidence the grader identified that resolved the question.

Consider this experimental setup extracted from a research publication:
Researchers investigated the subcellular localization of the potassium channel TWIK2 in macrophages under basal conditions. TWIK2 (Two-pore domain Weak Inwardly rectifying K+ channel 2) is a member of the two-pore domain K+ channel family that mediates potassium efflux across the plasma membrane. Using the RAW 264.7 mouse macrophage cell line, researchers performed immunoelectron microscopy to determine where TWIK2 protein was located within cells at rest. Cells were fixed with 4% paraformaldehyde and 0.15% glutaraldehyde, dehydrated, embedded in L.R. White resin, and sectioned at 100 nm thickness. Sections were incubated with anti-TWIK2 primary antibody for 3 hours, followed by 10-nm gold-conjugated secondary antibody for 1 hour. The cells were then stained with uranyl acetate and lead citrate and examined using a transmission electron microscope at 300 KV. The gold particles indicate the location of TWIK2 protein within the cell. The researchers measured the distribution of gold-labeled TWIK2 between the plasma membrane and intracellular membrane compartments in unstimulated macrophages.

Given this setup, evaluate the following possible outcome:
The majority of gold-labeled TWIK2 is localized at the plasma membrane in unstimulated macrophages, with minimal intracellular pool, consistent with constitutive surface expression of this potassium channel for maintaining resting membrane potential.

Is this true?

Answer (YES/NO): NO